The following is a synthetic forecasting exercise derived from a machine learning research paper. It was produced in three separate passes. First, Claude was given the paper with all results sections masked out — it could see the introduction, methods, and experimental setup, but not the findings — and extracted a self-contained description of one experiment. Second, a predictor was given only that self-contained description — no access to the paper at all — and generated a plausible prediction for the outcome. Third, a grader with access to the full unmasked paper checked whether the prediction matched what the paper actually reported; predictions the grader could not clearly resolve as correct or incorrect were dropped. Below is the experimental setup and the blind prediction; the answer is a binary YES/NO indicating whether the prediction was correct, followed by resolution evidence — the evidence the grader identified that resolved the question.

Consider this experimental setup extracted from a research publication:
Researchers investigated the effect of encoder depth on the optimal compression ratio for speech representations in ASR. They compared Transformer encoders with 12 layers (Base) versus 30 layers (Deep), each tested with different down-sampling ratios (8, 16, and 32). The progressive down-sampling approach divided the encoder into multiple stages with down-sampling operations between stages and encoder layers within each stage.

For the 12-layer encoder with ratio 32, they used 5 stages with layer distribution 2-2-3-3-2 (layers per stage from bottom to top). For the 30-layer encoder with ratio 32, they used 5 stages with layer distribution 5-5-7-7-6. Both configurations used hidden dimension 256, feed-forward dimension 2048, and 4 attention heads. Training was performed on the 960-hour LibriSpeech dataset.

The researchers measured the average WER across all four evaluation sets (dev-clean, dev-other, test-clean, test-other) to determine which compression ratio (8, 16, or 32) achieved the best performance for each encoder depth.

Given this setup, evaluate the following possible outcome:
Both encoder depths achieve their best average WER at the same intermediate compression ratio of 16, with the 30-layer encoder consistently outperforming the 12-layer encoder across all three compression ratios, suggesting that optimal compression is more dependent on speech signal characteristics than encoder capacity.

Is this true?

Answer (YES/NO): NO